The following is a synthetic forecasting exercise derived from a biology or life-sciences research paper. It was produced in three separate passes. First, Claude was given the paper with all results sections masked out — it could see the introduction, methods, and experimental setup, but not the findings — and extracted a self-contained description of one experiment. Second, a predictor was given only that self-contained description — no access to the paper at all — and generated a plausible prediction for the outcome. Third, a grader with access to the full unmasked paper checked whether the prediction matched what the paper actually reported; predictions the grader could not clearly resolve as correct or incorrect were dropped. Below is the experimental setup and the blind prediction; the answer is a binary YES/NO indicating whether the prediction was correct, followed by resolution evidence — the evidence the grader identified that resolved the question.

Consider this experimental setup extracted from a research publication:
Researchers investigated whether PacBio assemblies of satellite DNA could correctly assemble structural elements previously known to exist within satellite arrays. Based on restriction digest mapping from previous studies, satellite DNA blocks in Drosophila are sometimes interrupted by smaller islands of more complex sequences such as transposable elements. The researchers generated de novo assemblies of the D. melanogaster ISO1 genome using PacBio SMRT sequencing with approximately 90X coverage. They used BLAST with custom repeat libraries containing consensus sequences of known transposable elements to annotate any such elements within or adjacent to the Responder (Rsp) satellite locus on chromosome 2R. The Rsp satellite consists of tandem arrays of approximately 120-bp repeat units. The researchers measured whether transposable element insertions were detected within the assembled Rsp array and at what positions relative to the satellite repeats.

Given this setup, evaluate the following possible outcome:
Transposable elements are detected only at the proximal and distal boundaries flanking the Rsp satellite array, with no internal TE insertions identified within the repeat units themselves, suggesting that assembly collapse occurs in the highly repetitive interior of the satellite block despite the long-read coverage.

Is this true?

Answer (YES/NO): NO